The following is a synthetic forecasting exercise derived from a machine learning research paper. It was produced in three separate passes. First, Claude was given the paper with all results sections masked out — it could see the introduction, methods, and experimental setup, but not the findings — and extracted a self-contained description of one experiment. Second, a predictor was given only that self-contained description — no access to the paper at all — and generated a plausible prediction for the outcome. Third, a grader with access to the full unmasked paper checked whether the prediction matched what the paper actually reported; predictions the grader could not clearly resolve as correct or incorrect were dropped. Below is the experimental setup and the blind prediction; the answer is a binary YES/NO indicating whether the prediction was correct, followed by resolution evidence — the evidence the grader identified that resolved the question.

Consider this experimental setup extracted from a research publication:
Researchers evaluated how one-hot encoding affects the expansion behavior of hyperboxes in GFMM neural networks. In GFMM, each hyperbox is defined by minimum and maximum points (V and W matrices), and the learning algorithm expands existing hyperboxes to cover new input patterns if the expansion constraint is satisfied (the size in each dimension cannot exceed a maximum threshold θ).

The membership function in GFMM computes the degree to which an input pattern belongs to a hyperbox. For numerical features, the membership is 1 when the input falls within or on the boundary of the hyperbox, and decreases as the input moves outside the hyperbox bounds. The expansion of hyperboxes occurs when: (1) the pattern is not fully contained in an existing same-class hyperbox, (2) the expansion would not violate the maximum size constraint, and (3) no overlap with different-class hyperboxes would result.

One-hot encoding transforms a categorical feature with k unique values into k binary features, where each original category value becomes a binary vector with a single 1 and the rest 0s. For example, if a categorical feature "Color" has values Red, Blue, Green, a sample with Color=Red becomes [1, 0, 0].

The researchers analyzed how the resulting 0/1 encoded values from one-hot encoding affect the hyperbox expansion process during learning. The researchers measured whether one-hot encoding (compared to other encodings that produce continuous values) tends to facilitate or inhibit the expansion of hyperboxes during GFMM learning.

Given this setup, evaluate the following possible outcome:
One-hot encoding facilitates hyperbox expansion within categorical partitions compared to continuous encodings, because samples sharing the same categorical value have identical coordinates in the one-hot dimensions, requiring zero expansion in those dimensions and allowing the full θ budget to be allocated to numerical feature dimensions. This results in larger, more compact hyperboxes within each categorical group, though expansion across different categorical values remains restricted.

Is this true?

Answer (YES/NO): NO